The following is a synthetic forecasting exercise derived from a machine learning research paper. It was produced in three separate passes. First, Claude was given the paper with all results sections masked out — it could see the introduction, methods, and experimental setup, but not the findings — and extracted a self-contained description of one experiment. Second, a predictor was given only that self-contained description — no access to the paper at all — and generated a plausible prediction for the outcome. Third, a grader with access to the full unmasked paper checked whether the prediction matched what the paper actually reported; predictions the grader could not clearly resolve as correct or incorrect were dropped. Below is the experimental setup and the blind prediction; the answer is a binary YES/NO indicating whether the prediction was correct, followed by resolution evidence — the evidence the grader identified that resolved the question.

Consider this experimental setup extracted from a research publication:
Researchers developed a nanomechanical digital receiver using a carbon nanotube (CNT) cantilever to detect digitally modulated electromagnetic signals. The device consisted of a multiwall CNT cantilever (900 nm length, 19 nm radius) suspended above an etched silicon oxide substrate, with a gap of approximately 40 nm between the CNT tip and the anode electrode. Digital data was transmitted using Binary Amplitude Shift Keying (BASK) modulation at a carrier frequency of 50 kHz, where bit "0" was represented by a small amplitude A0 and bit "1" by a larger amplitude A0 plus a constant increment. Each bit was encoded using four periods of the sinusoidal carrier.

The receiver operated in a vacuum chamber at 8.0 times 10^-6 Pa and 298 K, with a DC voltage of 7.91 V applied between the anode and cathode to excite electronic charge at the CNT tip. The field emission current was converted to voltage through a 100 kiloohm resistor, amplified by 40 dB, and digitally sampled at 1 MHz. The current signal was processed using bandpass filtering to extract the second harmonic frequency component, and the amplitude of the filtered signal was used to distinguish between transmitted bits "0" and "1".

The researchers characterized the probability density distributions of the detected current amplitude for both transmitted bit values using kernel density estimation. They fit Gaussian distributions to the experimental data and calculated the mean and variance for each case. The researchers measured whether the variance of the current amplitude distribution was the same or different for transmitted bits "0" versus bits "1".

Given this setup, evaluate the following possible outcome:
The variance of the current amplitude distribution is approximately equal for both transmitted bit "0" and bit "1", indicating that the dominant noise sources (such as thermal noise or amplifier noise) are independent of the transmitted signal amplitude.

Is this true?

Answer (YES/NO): NO